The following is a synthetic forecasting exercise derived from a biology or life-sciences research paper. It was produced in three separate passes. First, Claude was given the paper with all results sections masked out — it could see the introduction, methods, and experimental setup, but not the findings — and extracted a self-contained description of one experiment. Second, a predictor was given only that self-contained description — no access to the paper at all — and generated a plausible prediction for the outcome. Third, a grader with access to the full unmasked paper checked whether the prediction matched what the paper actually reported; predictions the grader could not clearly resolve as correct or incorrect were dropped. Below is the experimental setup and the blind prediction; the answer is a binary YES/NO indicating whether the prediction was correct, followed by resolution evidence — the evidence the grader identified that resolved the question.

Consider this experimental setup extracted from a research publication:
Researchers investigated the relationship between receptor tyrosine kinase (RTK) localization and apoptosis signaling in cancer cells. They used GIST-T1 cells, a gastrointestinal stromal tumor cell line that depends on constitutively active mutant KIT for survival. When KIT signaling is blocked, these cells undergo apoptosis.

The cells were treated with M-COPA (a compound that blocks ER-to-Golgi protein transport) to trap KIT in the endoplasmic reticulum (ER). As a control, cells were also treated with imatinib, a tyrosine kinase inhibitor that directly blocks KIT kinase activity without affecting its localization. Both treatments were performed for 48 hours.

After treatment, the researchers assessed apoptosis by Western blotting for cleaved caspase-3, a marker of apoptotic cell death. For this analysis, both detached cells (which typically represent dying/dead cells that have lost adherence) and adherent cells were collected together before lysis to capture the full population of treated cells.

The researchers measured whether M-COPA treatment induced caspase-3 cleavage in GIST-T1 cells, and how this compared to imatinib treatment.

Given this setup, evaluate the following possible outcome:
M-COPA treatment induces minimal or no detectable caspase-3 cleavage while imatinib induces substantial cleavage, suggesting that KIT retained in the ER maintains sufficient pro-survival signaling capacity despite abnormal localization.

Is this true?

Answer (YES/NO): NO